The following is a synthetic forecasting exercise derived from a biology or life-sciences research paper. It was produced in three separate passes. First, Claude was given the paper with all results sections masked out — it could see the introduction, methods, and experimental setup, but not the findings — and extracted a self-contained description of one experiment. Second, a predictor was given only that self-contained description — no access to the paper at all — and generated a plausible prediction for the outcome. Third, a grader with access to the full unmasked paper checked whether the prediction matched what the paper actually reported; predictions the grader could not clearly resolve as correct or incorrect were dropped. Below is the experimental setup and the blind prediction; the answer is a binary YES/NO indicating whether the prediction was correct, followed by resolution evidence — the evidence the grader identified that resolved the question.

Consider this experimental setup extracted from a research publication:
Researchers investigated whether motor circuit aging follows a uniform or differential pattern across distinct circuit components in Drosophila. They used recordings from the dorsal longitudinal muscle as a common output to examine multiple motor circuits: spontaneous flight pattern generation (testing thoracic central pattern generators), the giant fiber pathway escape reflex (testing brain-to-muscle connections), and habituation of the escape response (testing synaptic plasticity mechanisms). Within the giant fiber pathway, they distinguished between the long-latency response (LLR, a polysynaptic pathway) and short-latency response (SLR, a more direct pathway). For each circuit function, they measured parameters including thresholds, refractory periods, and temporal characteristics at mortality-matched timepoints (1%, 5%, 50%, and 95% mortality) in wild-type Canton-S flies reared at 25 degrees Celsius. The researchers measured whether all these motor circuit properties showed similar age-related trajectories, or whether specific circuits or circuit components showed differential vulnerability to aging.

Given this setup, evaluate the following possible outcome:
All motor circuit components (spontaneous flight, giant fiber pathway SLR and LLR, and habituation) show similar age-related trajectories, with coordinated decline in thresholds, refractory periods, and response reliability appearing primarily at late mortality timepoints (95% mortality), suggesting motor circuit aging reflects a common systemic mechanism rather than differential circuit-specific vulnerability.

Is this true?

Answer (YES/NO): NO